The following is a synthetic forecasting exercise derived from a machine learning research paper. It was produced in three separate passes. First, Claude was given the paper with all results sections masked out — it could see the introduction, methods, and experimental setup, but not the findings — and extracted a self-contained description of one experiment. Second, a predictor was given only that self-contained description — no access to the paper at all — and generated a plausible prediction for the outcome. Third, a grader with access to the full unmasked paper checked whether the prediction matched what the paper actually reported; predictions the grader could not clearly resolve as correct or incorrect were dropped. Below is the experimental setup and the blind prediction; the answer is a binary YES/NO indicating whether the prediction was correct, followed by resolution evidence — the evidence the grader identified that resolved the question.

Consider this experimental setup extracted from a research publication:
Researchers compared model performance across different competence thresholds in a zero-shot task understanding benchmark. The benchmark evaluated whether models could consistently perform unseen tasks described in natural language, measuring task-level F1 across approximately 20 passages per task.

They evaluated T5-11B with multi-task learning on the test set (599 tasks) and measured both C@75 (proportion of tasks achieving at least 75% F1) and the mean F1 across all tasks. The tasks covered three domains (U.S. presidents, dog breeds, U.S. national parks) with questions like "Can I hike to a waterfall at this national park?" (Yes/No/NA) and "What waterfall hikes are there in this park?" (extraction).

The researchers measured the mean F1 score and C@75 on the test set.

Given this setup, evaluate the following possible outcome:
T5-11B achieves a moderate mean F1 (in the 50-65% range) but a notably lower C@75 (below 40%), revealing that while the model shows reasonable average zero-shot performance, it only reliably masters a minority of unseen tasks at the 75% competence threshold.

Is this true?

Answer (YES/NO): YES